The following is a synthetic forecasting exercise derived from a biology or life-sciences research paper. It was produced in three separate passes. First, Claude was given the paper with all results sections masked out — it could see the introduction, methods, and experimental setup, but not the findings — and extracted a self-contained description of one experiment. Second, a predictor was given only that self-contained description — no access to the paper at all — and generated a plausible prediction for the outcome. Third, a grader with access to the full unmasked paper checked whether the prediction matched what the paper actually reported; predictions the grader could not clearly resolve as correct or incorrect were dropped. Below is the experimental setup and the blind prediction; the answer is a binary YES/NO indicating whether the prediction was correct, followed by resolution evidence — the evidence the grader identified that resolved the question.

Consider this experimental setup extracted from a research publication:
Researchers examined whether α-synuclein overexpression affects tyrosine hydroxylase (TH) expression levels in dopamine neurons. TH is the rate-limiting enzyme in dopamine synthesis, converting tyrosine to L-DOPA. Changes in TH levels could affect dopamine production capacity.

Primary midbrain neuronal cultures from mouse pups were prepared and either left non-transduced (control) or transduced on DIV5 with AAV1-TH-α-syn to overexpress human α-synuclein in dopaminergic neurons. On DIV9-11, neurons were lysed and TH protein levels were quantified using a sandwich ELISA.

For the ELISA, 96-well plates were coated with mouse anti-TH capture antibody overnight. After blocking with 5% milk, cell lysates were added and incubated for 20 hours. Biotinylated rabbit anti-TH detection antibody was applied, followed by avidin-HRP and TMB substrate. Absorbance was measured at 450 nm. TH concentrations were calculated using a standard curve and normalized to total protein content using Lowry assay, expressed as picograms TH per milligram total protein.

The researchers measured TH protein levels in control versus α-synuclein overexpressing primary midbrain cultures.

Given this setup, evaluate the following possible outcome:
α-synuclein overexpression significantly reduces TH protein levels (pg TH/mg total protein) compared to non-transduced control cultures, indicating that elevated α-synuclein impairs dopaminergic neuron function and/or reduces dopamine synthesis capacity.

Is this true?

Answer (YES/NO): NO